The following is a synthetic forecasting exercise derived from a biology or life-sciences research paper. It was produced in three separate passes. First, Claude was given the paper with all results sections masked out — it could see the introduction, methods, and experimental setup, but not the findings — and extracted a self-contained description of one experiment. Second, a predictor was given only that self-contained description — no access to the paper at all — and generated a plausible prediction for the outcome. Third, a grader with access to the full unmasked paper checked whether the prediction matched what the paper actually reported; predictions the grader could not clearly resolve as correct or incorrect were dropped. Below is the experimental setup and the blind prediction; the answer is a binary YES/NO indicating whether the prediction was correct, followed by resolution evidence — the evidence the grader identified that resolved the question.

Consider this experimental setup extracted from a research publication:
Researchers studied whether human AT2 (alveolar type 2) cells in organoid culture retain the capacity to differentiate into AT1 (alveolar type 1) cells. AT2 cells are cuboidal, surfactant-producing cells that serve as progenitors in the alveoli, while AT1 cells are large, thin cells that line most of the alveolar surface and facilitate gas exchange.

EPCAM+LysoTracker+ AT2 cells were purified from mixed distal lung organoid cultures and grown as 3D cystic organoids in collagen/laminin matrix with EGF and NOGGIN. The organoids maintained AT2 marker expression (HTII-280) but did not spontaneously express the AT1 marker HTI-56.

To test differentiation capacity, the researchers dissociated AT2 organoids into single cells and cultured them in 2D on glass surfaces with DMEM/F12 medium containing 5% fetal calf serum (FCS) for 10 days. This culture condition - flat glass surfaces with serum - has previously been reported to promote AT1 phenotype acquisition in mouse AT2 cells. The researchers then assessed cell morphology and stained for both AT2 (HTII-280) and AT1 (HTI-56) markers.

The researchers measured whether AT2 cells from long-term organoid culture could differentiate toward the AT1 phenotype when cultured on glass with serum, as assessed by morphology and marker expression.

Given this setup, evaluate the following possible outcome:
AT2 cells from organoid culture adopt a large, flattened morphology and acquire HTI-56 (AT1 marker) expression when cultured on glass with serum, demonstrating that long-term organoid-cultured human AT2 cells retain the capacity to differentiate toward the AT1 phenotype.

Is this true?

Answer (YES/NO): YES